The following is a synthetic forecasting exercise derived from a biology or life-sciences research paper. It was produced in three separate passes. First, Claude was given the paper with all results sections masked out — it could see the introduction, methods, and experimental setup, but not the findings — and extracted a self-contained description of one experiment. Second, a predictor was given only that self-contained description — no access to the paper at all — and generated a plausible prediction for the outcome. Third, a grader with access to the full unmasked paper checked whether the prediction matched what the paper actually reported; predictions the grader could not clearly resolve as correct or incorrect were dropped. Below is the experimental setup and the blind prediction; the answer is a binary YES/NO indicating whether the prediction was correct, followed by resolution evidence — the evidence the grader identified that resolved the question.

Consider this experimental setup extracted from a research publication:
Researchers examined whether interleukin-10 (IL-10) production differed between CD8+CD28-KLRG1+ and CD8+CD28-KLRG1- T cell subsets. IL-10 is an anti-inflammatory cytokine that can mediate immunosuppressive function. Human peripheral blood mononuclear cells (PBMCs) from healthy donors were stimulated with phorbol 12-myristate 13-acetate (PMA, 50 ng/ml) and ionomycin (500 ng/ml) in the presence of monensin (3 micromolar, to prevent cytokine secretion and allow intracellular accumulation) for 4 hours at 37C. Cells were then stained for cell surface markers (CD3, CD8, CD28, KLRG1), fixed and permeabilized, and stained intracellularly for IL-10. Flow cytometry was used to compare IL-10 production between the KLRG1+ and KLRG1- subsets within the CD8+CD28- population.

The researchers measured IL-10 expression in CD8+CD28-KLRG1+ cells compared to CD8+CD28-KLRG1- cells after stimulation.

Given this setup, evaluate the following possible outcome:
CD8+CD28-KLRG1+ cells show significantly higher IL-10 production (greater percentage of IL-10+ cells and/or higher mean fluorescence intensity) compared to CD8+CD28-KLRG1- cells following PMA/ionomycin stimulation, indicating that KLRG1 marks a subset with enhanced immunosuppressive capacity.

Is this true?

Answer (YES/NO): YES